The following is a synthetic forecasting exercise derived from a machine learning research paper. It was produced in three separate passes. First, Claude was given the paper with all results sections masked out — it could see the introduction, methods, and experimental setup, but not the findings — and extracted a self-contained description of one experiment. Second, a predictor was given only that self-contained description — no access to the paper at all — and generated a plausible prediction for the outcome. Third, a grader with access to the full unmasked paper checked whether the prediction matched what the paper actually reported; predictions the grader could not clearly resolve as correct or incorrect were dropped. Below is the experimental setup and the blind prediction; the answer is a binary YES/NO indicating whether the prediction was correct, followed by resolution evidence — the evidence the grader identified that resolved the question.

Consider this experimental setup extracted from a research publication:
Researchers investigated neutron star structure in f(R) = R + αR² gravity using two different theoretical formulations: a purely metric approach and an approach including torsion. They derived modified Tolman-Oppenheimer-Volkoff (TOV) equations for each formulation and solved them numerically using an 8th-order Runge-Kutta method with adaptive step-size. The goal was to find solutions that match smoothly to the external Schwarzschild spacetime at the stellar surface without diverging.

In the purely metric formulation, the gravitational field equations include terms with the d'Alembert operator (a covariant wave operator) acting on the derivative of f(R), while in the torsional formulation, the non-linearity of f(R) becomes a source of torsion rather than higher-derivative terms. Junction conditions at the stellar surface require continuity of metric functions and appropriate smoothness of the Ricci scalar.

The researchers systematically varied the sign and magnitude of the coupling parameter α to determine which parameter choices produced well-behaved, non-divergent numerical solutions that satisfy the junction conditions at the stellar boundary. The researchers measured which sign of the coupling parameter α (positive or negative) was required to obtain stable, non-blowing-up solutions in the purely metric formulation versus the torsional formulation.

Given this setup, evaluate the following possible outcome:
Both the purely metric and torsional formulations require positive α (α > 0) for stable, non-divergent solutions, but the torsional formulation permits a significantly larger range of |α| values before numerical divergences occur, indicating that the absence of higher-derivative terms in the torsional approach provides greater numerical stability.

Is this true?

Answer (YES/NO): NO